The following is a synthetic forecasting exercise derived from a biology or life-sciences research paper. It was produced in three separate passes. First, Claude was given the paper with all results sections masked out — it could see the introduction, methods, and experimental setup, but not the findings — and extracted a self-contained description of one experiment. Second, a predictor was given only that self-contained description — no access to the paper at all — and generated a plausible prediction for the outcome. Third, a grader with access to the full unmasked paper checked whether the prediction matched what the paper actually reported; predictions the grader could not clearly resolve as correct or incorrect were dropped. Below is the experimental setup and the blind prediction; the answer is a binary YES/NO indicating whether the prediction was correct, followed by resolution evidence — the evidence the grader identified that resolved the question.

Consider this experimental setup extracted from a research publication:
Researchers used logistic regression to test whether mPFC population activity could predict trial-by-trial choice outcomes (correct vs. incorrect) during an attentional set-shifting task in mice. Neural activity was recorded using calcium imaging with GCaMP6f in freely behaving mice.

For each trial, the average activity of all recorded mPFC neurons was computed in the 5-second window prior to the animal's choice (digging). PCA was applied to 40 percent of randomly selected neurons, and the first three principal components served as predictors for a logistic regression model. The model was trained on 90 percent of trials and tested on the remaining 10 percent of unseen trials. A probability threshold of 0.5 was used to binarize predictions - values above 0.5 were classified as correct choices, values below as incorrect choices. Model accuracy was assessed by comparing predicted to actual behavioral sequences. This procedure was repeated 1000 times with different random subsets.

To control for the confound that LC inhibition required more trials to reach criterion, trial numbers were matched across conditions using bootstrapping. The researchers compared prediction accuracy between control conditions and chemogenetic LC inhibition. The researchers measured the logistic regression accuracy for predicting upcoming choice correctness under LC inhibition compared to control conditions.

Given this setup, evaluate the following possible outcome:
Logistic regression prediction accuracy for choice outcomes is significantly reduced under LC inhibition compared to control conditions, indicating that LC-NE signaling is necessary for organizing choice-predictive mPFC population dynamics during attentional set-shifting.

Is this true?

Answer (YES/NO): YES